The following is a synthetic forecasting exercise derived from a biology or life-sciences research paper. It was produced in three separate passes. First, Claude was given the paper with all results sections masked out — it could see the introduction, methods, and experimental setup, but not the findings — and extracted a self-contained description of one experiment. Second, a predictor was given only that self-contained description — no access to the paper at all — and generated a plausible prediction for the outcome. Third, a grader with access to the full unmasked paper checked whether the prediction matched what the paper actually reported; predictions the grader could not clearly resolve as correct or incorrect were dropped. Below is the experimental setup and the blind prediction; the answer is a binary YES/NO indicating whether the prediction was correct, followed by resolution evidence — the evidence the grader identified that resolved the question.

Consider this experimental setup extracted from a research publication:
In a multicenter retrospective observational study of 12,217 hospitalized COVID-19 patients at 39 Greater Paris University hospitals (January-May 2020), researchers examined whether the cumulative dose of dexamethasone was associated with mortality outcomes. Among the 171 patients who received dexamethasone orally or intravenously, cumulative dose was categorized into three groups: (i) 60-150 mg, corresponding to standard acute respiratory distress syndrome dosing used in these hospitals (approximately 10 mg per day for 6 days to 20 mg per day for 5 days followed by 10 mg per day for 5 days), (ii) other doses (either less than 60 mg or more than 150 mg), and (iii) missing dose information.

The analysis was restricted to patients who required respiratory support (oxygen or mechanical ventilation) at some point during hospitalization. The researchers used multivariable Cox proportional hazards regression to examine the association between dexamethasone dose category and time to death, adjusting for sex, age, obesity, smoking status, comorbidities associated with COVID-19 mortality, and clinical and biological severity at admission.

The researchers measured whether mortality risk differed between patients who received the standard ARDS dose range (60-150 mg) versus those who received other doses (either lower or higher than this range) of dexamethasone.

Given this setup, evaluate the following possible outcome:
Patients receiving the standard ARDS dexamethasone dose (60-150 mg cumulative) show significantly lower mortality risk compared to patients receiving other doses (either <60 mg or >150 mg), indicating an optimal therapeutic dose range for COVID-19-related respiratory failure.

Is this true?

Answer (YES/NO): YES